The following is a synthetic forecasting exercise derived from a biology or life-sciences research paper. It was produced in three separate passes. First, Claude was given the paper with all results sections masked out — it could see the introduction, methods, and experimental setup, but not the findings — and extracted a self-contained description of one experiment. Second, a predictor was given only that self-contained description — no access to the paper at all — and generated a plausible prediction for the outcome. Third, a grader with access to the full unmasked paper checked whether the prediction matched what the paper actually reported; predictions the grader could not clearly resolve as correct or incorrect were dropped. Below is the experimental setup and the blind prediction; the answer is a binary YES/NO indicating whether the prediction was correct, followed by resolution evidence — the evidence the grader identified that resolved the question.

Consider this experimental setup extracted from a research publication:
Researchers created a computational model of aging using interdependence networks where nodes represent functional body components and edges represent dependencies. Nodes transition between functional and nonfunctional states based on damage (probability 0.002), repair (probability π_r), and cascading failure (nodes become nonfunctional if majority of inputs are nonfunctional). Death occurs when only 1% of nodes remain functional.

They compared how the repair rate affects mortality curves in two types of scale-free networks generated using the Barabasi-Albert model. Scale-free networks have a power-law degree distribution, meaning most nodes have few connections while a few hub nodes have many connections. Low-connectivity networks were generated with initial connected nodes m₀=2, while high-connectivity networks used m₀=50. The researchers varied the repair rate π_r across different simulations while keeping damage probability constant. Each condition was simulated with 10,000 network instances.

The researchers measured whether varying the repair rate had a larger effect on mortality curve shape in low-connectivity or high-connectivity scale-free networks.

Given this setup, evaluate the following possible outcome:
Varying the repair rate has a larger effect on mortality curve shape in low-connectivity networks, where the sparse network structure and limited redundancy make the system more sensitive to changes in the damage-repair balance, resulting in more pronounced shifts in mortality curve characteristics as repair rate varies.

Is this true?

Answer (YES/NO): YES